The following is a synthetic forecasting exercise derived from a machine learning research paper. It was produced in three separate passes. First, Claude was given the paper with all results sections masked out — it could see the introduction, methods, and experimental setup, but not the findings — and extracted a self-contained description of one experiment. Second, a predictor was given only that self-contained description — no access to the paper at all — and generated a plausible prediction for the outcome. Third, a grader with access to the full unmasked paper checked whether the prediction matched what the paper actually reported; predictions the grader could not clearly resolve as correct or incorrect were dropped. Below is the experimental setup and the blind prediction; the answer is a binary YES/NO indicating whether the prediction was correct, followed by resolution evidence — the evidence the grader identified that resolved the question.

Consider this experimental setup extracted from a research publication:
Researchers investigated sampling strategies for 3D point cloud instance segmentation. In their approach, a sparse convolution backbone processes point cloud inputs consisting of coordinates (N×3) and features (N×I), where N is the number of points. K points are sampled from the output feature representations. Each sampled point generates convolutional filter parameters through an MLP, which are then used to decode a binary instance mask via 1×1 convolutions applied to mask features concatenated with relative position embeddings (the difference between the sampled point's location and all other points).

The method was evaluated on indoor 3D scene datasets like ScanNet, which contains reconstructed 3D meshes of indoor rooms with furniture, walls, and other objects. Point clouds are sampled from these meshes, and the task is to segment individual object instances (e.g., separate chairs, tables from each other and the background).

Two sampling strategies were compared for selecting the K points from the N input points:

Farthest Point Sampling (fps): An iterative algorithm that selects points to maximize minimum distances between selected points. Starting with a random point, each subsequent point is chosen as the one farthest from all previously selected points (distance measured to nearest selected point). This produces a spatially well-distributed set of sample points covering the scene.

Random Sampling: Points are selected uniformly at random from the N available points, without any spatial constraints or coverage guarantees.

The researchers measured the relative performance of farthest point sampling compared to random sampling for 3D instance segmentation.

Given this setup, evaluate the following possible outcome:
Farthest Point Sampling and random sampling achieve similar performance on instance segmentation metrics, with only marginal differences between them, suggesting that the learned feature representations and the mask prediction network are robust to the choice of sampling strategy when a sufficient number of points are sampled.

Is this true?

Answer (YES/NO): YES